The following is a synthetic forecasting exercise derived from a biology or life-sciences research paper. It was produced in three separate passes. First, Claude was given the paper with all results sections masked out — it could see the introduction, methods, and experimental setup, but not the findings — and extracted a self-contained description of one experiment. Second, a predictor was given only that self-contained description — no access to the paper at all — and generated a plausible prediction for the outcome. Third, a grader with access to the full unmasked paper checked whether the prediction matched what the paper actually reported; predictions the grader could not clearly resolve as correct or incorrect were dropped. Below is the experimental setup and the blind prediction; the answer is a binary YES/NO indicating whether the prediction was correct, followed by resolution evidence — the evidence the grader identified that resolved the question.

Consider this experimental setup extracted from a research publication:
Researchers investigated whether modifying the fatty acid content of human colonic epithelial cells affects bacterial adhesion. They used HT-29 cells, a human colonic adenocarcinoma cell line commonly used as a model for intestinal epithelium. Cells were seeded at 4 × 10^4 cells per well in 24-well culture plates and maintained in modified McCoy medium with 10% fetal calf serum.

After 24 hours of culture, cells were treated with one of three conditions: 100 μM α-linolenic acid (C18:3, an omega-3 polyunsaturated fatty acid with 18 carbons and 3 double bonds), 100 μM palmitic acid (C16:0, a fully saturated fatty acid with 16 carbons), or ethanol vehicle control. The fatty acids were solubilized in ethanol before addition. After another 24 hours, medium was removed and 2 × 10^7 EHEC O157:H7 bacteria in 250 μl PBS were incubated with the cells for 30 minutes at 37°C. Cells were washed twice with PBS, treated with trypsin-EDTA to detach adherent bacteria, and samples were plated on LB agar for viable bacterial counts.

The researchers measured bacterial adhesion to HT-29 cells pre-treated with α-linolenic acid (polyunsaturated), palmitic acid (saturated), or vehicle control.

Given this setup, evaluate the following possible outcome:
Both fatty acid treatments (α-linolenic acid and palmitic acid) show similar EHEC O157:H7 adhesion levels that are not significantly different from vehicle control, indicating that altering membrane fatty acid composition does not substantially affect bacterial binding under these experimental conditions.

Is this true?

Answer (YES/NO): NO